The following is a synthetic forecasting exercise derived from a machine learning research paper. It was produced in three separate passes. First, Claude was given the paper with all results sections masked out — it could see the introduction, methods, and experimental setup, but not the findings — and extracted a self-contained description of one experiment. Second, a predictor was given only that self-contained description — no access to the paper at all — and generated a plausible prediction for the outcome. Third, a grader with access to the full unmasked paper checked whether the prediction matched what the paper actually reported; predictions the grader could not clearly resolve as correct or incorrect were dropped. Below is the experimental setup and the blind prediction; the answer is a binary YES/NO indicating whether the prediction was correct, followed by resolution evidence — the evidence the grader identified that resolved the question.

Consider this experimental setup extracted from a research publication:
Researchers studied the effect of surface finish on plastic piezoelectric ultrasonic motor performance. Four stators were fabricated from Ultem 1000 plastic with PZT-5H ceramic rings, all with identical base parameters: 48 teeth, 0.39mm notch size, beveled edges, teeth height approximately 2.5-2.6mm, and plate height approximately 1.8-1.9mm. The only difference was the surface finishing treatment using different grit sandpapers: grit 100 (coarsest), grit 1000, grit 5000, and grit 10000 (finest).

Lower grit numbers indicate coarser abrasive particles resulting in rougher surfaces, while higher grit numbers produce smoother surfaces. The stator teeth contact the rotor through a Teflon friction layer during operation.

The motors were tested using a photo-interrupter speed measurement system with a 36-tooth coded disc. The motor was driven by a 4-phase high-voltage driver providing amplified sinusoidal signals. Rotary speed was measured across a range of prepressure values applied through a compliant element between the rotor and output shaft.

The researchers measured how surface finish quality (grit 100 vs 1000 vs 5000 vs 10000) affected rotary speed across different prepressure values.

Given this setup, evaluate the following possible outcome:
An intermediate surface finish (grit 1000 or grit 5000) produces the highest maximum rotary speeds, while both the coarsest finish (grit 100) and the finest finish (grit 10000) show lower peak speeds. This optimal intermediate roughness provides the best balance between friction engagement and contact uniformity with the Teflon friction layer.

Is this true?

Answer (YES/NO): YES